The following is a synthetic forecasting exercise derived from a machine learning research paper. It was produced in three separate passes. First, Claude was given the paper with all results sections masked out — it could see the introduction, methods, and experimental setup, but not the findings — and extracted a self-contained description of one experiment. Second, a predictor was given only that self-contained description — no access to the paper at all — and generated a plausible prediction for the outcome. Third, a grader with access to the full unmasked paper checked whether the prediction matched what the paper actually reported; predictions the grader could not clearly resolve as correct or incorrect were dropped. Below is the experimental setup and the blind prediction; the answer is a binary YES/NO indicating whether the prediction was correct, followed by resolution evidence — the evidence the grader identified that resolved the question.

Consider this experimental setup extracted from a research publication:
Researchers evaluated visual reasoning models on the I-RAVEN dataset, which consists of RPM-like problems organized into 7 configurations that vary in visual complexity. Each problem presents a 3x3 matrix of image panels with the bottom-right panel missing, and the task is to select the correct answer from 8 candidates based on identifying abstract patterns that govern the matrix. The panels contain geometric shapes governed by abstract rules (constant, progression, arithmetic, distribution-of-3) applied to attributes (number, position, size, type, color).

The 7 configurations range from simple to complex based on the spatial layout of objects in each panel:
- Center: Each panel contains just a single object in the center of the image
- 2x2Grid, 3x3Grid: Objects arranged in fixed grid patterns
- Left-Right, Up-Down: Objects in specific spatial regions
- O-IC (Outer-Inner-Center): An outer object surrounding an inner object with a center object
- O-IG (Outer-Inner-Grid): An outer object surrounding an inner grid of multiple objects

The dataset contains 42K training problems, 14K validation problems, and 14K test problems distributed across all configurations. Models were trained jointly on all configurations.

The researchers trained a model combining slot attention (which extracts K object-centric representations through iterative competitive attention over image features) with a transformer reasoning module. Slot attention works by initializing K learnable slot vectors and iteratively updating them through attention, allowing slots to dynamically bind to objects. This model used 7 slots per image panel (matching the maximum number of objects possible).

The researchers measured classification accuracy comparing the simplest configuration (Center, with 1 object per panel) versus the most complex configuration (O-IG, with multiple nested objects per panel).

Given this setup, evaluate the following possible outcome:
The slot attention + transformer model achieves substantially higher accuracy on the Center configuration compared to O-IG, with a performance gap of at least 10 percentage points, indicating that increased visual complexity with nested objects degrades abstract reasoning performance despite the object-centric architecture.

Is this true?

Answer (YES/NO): NO